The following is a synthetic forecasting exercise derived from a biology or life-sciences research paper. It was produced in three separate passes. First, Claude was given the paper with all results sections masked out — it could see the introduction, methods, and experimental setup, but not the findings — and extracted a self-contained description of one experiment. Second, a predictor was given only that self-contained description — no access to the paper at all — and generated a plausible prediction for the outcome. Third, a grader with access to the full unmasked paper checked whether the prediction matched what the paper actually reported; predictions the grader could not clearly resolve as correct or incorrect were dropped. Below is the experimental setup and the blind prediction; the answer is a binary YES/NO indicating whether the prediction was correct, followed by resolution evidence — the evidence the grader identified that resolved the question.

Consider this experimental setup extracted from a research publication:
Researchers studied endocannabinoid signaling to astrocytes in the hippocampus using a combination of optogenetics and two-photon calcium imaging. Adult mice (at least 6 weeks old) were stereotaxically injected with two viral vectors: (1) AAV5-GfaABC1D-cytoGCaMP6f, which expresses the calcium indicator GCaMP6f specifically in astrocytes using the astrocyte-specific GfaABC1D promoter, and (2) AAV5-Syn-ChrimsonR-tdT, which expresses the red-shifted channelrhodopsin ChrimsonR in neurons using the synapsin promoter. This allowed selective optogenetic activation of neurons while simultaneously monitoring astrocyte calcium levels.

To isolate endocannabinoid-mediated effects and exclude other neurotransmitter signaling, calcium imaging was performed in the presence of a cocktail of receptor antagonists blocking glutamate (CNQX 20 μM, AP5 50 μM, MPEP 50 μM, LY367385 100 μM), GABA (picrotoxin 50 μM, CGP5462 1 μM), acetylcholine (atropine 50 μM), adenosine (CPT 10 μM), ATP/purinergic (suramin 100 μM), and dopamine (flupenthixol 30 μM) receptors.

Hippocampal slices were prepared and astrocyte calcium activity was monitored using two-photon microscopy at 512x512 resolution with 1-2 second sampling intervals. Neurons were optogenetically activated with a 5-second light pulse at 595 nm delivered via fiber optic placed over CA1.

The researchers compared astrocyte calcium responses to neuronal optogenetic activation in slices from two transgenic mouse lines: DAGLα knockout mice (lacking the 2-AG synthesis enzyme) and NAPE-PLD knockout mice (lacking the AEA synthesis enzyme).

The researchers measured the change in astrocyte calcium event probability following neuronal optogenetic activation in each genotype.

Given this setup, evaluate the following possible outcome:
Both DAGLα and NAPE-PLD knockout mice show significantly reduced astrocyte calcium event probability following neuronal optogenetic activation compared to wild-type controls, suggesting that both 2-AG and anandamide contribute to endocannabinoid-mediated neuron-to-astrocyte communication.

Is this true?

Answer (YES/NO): NO